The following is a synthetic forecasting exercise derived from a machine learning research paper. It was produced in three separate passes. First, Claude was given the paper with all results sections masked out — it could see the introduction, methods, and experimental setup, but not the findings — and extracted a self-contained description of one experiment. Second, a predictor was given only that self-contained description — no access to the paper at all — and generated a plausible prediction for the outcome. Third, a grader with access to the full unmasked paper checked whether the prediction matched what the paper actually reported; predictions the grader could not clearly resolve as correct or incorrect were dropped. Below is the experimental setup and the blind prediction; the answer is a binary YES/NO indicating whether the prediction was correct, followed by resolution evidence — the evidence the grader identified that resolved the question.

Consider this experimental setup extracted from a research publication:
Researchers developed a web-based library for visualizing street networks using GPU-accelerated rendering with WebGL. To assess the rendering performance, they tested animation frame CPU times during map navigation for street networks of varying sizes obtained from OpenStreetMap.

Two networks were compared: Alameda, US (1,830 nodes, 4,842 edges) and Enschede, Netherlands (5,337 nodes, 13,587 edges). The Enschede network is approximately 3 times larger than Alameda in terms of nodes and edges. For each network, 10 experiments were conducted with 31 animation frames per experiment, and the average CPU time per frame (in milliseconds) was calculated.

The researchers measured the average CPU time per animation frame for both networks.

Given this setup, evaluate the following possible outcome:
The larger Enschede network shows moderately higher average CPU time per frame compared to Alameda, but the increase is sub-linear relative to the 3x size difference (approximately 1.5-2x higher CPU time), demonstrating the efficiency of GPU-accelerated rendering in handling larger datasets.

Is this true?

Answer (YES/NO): NO